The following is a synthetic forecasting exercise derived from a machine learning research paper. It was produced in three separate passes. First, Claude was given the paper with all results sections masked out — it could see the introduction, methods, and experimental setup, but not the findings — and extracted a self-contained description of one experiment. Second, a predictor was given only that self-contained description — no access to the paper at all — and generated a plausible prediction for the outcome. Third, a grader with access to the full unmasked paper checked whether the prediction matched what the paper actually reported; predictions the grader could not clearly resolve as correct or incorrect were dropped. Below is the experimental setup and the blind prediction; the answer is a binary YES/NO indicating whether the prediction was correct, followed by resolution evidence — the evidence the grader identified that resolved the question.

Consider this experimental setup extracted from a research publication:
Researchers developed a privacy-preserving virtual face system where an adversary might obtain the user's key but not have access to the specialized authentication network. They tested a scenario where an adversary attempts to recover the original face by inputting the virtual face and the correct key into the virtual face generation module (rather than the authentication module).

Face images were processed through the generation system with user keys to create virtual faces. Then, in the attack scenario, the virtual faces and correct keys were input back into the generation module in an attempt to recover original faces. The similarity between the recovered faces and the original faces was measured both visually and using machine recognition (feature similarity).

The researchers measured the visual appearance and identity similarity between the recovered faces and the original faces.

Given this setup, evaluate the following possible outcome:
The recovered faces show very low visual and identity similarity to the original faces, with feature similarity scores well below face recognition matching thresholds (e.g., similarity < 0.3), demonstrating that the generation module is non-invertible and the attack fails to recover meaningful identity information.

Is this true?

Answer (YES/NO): NO